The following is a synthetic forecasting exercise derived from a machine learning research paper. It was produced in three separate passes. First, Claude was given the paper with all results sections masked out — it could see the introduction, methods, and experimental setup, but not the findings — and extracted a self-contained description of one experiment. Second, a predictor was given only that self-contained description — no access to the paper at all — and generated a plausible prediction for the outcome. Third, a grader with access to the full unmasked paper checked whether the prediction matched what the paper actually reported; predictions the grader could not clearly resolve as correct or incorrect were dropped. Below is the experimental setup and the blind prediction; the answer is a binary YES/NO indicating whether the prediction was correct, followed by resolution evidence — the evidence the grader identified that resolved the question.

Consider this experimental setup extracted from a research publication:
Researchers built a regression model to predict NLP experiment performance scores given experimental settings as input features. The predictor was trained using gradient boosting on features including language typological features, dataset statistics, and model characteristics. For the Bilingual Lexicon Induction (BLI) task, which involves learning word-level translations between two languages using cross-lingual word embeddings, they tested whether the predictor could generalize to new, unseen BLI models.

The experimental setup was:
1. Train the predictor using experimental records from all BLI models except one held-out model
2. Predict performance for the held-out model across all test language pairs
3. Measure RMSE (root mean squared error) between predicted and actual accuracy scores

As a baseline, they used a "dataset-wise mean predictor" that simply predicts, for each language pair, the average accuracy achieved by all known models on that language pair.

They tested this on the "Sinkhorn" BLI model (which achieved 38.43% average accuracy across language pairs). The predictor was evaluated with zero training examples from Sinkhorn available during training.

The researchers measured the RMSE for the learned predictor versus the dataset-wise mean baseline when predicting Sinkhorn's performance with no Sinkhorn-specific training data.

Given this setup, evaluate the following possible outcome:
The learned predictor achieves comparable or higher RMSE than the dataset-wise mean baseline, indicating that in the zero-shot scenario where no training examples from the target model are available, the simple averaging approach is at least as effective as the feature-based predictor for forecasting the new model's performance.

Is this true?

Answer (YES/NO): YES